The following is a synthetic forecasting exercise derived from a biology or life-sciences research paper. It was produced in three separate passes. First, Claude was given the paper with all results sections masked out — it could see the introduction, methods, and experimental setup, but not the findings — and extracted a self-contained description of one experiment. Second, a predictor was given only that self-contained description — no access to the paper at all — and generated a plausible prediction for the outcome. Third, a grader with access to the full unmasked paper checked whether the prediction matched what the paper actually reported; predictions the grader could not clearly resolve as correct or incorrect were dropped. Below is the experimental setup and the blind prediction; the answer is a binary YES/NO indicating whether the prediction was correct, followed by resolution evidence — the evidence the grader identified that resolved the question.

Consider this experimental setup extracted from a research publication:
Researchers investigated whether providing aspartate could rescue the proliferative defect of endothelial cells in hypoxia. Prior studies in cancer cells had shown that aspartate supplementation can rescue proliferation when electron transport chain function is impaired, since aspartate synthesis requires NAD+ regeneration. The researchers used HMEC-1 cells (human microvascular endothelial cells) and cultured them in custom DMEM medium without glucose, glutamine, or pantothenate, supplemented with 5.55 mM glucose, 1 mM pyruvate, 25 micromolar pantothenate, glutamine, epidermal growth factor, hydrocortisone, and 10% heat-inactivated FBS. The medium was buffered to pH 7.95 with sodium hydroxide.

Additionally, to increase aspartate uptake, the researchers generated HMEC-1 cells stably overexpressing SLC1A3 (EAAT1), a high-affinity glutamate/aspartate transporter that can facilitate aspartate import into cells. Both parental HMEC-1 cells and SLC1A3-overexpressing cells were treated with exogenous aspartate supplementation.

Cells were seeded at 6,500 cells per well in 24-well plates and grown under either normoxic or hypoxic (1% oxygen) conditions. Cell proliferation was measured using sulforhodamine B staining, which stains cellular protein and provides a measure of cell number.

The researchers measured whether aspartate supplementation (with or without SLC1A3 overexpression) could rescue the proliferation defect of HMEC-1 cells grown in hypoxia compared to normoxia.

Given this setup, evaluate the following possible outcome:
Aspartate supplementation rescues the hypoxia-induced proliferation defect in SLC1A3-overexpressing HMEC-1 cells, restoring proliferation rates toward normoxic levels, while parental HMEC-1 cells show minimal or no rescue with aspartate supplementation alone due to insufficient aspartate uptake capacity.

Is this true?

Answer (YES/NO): NO